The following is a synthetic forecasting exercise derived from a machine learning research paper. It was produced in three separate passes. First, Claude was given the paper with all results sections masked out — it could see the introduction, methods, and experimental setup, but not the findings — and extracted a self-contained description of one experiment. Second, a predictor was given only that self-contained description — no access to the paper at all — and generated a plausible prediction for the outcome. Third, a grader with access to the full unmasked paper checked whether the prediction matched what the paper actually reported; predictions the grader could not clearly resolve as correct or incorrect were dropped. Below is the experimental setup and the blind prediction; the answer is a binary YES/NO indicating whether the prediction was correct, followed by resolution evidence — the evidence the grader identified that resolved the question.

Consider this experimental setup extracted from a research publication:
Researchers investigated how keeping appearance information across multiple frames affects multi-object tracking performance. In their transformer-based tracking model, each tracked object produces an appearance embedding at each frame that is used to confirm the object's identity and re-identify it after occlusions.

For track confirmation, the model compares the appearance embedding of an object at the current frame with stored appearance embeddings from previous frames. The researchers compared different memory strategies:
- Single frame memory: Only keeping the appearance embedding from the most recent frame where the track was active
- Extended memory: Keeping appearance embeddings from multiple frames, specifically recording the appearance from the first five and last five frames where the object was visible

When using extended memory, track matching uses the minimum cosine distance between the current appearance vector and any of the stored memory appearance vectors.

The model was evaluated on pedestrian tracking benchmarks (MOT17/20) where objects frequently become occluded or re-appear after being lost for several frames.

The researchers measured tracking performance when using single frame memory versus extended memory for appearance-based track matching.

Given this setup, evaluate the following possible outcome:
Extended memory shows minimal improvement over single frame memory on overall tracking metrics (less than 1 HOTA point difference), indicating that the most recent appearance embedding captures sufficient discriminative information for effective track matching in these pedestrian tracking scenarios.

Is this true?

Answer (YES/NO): NO